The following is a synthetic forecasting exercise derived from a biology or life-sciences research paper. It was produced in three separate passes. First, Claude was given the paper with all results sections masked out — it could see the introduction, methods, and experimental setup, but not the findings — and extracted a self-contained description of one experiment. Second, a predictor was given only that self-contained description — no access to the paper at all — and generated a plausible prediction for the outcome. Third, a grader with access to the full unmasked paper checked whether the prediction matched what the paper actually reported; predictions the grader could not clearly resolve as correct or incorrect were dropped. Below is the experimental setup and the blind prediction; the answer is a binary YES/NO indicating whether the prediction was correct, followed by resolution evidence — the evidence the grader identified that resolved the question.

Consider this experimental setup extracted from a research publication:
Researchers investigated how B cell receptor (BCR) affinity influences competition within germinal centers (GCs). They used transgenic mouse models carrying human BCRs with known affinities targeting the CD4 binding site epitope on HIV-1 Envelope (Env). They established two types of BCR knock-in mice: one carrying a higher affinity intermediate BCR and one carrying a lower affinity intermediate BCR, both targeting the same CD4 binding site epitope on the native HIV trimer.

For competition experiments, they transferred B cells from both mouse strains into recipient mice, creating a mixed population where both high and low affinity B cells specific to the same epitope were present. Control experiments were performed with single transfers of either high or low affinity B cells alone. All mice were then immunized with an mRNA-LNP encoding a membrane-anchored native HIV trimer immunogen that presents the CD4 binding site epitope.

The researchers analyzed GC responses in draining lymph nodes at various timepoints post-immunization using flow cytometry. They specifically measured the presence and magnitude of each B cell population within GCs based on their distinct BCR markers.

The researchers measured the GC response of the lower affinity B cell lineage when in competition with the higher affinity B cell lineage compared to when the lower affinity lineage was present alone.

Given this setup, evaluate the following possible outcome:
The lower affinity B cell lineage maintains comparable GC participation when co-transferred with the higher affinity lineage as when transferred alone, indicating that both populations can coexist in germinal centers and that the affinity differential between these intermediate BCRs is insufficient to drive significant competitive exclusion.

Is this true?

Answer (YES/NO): NO